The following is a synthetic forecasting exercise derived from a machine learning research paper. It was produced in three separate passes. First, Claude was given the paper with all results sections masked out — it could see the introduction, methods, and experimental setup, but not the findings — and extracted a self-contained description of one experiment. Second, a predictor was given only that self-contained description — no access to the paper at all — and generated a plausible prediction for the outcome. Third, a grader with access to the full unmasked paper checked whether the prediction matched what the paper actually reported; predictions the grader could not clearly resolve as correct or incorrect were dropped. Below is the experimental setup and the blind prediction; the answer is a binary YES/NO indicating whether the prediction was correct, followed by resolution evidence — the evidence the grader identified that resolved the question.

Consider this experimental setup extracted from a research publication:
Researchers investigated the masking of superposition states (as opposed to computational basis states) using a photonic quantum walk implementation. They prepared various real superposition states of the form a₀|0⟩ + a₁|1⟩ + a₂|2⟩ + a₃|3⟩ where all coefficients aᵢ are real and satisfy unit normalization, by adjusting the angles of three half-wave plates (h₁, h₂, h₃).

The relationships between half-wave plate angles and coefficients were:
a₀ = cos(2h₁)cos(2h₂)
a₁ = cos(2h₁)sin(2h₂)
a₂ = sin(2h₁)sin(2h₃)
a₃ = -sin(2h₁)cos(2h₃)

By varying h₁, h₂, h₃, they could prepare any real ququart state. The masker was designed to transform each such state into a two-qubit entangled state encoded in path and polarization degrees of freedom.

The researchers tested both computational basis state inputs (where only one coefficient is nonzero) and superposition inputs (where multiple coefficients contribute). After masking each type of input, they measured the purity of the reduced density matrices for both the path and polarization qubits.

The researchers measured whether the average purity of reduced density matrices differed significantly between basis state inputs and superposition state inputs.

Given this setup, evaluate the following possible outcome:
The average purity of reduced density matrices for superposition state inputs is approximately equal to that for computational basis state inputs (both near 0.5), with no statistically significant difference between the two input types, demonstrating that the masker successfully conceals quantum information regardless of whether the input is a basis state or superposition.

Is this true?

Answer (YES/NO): YES